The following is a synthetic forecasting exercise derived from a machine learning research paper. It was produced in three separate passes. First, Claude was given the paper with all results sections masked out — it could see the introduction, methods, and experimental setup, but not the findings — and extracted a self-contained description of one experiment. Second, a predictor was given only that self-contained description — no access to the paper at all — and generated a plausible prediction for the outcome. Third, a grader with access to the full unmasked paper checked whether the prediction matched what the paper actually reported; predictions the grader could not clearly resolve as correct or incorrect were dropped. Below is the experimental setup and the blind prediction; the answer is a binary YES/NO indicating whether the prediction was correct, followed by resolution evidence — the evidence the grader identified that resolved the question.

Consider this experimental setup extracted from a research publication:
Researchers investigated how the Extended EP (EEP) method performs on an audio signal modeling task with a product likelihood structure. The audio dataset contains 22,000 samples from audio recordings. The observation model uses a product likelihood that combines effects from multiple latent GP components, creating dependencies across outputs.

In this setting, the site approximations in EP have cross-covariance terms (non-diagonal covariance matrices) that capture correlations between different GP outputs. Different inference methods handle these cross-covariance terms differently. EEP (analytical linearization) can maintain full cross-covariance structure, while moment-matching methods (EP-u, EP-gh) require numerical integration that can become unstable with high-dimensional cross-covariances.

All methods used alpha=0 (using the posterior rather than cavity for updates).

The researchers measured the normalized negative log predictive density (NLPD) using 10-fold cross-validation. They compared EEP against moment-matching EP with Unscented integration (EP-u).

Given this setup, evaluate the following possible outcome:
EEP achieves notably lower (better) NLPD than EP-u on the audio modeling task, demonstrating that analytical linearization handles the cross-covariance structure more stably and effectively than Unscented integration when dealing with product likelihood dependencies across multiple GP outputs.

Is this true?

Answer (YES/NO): YES